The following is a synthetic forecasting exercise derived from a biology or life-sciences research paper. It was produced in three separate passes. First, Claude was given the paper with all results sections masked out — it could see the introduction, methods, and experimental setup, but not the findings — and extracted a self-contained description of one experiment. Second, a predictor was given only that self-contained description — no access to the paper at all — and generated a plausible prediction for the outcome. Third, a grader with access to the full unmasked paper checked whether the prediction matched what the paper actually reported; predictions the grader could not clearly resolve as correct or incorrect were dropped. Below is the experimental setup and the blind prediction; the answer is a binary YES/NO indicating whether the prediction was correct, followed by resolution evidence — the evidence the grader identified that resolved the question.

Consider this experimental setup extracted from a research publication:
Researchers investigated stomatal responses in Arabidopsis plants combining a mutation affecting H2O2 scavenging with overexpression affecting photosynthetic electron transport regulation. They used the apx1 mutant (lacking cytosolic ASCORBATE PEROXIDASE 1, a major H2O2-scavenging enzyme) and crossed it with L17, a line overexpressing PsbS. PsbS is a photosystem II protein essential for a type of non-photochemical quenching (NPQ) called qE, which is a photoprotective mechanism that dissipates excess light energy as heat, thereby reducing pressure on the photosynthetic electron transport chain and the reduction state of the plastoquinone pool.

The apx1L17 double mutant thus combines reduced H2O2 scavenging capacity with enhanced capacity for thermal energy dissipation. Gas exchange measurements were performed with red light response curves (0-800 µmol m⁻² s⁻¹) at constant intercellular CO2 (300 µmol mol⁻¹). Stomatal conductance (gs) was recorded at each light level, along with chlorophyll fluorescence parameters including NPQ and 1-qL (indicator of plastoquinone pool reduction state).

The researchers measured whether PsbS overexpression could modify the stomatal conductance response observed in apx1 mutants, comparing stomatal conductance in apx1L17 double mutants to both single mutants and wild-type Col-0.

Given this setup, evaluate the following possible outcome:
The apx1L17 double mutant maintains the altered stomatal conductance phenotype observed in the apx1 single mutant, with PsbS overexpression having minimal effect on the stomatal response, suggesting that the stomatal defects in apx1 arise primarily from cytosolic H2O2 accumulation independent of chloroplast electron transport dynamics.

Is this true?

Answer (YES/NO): NO